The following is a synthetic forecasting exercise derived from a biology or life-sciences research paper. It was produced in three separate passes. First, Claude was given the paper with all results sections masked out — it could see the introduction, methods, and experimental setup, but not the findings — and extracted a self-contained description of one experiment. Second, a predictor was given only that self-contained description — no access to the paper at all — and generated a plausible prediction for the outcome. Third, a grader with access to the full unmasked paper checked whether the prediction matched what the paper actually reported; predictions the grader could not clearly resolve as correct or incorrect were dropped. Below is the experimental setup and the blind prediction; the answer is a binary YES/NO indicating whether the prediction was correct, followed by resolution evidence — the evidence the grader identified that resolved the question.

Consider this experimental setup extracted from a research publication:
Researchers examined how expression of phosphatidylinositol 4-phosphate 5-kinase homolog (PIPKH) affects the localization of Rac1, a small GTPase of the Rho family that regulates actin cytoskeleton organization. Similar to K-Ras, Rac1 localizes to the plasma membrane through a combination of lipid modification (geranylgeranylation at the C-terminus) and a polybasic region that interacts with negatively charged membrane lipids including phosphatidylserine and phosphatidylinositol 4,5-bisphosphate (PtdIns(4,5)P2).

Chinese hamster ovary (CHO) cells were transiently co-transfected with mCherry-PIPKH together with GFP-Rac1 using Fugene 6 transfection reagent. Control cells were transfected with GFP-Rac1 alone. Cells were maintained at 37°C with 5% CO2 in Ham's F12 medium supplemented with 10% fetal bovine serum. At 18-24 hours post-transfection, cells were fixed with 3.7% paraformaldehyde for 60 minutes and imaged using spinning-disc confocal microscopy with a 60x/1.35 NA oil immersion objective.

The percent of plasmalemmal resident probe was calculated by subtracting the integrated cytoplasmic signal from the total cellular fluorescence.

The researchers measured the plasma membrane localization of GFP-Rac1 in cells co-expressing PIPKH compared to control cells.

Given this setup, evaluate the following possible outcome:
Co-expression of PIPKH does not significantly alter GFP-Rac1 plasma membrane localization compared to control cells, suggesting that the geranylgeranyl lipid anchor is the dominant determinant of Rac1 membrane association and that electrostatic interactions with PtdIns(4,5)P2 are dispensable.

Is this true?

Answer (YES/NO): NO